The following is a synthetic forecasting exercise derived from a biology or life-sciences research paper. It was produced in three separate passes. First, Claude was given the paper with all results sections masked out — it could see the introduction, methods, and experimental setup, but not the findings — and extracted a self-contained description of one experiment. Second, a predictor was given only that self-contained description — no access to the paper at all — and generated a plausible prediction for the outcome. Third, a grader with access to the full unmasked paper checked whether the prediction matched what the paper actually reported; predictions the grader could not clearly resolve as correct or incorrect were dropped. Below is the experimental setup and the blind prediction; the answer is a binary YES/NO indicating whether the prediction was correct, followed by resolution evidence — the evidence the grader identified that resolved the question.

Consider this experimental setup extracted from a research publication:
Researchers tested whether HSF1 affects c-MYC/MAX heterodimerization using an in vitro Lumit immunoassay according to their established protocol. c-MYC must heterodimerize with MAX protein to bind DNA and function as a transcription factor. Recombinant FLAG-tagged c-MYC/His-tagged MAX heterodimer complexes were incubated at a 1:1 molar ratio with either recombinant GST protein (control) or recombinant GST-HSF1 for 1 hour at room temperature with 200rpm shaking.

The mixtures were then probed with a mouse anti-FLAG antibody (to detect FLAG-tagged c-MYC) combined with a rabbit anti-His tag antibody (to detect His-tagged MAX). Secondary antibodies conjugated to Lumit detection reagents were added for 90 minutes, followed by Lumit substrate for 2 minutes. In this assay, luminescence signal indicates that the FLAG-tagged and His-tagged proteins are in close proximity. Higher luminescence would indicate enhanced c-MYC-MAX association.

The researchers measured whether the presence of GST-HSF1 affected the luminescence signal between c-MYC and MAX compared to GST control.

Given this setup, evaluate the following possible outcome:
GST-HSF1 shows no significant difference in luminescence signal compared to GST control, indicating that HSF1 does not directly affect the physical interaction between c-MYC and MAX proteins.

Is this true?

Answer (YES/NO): NO